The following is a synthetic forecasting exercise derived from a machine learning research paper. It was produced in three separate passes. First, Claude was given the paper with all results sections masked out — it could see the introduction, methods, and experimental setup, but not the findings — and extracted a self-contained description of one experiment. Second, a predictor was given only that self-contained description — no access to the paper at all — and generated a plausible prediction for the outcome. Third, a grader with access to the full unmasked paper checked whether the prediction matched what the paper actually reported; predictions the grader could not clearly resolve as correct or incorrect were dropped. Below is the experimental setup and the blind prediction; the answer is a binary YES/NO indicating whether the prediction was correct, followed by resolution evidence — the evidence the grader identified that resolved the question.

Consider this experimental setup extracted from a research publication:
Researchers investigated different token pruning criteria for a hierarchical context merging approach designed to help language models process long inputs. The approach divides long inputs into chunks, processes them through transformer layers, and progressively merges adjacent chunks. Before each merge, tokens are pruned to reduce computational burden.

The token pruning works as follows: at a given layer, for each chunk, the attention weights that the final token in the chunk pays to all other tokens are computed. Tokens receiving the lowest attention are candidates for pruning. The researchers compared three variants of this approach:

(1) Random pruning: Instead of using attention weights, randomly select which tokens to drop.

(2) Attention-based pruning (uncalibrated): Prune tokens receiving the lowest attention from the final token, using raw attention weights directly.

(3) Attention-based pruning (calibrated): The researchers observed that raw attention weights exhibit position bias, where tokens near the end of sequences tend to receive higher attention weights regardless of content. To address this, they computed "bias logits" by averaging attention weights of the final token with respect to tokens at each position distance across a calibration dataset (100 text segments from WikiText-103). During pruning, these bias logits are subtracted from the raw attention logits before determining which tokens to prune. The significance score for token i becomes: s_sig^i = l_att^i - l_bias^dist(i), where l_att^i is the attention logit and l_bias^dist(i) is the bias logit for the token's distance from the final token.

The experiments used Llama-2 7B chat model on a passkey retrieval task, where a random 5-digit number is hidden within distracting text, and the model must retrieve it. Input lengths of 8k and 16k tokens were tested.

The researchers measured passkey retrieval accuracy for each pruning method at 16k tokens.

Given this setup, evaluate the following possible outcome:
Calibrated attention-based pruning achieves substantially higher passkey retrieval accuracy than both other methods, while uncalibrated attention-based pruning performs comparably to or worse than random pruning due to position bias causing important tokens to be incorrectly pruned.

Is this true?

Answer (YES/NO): NO